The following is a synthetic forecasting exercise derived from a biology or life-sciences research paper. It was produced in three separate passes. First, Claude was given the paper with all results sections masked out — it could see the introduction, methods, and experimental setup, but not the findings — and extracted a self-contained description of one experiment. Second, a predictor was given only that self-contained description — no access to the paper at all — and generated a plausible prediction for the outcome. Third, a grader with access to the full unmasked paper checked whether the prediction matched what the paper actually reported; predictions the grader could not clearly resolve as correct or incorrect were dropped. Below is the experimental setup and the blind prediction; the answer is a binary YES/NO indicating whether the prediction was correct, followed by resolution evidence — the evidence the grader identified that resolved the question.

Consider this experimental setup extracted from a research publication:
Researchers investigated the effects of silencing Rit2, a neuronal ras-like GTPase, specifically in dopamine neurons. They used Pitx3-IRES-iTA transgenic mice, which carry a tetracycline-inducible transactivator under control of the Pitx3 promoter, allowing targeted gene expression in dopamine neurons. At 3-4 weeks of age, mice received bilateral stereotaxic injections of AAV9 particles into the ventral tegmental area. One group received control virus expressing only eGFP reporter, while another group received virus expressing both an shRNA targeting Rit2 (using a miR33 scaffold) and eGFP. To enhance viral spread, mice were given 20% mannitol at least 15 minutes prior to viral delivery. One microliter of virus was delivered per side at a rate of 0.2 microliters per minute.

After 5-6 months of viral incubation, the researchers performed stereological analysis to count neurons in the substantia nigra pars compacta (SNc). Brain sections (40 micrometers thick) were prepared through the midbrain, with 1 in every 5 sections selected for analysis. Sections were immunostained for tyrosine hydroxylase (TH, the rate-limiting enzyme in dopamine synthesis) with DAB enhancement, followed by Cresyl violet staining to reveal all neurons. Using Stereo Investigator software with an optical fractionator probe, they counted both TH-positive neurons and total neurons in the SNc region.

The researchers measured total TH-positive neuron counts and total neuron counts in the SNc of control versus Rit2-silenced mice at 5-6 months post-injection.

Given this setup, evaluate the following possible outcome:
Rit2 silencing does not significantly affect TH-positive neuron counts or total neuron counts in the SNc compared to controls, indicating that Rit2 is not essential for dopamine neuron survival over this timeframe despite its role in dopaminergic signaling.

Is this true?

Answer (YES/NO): NO